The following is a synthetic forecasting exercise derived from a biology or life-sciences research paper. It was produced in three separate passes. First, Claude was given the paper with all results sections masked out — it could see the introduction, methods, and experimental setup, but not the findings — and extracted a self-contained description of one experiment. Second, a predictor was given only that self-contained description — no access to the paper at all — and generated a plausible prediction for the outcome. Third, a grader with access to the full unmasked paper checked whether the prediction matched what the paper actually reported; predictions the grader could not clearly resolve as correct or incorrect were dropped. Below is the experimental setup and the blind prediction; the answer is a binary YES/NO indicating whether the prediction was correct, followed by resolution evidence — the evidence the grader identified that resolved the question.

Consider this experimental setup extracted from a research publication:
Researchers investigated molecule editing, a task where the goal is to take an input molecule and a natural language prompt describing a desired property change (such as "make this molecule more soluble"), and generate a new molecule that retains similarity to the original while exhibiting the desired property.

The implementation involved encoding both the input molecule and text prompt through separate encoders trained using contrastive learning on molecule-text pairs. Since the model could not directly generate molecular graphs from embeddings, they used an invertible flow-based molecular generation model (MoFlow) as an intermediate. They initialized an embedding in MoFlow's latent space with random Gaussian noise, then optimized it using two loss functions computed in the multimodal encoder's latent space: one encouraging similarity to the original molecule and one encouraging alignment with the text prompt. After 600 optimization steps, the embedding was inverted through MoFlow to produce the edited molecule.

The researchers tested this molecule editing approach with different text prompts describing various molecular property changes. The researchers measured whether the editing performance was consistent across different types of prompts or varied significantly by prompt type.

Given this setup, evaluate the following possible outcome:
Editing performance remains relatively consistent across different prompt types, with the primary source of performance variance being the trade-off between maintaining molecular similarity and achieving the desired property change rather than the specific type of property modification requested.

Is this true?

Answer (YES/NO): NO